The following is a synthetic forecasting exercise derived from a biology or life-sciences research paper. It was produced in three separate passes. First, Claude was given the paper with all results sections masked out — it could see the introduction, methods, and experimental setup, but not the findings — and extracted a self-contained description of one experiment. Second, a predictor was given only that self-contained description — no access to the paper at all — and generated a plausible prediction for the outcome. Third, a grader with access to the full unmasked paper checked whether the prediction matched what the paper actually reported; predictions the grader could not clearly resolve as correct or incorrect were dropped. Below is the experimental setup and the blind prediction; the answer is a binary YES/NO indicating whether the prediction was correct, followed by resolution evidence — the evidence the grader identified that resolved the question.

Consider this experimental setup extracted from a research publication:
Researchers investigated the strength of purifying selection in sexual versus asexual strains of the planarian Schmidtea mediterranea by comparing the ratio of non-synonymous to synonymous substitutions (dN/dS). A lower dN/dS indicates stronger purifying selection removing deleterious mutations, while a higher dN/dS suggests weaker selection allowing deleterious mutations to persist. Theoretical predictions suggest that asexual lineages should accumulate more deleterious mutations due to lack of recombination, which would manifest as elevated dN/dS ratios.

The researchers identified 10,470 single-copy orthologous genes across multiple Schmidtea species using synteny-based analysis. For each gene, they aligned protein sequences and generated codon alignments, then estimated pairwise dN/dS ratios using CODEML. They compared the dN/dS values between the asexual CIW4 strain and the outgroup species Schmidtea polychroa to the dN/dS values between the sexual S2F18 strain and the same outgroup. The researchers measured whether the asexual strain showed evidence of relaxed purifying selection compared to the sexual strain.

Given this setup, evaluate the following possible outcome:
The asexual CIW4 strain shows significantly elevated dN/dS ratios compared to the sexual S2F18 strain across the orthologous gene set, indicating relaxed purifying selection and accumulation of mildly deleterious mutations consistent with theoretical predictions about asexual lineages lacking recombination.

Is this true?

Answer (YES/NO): NO